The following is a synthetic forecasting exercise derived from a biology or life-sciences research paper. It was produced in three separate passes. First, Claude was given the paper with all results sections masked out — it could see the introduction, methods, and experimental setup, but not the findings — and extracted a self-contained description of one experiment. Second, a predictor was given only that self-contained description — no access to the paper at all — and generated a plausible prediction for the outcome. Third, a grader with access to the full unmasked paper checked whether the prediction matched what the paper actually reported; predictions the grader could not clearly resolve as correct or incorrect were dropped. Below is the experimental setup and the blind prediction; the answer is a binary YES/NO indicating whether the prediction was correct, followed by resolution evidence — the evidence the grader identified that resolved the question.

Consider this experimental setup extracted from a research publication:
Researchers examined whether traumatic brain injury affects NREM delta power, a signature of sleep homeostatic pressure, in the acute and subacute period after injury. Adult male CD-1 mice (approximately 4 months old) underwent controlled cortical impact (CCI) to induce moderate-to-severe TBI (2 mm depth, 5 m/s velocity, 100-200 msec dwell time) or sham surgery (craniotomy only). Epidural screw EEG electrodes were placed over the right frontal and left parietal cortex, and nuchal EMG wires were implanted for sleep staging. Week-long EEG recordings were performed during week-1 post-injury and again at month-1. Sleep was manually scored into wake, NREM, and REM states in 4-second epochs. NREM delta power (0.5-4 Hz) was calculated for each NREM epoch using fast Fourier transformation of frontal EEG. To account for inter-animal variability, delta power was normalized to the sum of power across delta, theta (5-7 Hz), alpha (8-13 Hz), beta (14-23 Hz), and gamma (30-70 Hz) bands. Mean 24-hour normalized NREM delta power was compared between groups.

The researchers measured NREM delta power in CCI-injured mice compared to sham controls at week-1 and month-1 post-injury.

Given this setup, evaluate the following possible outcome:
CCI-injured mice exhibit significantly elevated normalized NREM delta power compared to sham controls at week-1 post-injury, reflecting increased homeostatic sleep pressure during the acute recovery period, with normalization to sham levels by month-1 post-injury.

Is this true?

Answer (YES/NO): NO